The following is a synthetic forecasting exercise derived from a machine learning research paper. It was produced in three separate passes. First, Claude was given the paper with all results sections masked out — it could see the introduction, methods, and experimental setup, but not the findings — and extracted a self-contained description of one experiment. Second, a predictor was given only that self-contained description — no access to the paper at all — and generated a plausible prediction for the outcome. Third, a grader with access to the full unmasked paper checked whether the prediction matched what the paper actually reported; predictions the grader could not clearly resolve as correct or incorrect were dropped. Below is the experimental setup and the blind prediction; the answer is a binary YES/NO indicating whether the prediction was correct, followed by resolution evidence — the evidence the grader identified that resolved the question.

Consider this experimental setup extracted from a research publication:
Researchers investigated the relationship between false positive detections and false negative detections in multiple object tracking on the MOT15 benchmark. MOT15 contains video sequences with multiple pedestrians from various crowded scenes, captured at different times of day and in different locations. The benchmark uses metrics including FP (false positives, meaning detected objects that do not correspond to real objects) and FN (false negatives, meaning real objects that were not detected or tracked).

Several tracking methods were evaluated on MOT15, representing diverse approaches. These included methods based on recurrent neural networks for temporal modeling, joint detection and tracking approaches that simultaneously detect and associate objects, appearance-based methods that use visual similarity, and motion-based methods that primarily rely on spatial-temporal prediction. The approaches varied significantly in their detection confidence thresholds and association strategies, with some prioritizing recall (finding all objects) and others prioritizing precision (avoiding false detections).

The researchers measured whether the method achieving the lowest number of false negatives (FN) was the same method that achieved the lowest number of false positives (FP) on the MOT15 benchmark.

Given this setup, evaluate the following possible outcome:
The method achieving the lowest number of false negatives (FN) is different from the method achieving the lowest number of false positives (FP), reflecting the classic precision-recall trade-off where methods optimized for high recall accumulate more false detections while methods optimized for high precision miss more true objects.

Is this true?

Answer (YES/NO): YES